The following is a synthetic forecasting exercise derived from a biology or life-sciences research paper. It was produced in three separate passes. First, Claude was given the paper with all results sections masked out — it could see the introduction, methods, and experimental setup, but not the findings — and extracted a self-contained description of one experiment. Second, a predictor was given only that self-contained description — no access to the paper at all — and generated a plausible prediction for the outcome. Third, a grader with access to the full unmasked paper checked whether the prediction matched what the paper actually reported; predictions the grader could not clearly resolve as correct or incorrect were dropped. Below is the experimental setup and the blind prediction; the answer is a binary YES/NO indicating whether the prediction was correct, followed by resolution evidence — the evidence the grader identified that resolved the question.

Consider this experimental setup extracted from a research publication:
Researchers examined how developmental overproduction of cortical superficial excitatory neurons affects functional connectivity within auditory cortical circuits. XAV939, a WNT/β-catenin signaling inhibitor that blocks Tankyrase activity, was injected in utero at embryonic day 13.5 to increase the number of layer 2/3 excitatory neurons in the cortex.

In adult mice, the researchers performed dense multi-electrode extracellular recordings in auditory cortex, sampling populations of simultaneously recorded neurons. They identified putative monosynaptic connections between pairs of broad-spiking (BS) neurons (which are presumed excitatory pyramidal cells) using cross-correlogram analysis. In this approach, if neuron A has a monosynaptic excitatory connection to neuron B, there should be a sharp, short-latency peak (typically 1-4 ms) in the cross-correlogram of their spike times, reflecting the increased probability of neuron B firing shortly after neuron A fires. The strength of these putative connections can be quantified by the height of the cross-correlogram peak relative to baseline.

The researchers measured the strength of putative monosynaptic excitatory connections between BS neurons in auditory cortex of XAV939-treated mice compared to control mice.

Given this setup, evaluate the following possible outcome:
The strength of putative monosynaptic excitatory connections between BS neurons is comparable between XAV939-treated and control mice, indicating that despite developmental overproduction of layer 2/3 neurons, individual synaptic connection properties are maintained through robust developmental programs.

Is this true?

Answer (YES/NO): NO